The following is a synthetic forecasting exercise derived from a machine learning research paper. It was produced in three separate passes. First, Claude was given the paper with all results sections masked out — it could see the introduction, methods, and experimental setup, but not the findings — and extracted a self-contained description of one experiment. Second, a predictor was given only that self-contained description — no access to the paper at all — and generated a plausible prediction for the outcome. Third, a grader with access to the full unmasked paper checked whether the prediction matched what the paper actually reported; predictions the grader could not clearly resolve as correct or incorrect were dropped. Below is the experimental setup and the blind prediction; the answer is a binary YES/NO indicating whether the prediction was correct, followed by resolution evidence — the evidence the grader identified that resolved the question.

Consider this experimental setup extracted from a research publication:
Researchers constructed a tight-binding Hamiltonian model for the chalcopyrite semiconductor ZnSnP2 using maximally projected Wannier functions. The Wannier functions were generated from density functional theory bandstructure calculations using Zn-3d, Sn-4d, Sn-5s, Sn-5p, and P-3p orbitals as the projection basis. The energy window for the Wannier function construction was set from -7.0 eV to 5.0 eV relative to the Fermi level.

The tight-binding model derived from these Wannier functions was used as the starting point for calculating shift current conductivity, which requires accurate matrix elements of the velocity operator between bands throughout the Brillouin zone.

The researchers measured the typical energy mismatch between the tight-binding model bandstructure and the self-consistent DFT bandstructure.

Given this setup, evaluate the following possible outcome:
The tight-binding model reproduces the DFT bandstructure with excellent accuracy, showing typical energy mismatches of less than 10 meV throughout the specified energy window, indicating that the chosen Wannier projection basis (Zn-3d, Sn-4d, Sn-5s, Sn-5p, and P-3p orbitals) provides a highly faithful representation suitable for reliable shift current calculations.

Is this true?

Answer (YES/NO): YES